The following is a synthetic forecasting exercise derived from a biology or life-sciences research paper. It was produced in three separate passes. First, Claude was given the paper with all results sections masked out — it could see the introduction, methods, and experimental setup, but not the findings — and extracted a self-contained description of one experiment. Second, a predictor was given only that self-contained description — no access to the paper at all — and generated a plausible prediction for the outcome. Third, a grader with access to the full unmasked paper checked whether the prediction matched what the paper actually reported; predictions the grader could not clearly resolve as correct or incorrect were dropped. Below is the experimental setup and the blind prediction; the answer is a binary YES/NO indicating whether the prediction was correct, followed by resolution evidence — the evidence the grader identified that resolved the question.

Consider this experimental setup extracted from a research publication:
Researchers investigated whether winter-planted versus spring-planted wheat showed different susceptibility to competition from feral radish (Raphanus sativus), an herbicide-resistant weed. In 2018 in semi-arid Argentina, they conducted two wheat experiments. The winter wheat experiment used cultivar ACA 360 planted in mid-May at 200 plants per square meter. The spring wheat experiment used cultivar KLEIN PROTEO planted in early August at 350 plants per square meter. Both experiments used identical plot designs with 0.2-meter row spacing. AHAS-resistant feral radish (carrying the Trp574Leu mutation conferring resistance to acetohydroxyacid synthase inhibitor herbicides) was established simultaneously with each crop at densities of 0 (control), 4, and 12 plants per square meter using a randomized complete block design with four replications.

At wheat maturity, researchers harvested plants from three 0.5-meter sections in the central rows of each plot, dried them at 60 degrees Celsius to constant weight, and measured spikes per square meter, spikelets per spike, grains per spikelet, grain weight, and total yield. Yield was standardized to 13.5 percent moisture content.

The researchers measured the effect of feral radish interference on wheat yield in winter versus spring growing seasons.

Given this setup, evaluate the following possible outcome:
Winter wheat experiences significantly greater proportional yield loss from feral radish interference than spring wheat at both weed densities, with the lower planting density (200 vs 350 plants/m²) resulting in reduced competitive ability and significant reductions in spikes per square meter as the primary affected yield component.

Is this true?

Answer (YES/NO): NO